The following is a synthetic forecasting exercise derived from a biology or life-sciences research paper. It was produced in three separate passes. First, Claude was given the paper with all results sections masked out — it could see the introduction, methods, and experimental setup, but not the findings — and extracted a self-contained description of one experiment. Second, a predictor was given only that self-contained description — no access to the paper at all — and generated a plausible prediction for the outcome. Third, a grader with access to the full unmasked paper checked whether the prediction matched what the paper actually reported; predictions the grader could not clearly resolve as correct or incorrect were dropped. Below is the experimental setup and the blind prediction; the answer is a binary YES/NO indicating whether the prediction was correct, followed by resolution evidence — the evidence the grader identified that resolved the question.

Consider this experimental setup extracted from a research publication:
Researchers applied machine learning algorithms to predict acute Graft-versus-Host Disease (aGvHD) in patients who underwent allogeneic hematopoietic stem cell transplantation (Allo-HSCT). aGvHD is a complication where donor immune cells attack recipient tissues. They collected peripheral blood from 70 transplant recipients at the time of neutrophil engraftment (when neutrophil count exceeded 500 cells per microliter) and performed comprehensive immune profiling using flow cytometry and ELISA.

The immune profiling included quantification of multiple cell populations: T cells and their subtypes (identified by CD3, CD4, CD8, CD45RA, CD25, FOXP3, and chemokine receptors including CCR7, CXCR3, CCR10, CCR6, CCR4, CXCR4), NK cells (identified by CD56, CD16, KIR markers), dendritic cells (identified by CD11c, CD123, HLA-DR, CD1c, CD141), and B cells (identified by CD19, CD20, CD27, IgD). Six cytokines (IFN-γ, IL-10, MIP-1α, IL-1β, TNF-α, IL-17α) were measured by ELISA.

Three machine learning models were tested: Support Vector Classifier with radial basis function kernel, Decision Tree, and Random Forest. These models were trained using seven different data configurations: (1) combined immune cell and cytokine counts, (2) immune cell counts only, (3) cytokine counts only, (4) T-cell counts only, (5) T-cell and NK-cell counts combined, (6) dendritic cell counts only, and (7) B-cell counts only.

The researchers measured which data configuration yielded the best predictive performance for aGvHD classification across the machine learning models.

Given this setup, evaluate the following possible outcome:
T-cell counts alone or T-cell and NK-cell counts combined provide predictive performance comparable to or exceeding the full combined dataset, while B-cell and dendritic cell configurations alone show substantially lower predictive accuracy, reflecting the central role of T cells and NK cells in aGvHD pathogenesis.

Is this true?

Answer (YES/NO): NO